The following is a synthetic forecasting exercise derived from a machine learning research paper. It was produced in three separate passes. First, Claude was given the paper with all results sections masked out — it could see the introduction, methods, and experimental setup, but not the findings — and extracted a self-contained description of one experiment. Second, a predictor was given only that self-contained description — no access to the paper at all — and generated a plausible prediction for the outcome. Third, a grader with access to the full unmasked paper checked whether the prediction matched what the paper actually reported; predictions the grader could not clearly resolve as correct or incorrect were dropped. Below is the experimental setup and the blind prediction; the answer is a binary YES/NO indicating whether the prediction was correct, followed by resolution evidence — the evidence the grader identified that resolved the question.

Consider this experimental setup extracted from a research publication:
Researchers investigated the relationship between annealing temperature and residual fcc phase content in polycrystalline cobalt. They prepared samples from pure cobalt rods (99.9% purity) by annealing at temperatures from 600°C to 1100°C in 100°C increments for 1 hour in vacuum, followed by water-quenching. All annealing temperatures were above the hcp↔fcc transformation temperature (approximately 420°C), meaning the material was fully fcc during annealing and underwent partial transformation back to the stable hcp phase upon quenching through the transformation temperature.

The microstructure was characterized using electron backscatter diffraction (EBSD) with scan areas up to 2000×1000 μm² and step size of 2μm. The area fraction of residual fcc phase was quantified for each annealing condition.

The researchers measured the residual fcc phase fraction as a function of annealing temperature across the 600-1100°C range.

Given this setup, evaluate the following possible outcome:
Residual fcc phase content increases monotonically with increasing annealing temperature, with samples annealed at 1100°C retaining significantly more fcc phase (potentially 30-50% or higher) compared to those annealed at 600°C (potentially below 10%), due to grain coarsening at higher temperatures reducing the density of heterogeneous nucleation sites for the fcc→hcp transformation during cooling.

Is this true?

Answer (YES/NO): NO